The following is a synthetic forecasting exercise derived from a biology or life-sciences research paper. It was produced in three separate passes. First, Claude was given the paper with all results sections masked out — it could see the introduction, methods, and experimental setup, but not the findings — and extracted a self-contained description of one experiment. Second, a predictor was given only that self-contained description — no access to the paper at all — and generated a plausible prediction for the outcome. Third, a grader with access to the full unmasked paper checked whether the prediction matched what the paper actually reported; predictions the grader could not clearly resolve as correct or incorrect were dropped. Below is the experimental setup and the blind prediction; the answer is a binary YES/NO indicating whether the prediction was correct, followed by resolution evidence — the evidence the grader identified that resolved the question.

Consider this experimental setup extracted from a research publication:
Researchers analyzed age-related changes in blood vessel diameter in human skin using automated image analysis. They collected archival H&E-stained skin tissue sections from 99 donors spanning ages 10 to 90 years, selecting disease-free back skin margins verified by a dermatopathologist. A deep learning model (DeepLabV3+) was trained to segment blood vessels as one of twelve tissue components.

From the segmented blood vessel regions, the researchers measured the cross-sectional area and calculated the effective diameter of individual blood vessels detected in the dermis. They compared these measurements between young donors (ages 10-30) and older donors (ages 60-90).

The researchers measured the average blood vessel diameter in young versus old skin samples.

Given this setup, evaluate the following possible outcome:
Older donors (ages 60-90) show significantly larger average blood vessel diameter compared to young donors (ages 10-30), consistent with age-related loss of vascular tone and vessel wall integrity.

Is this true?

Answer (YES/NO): NO